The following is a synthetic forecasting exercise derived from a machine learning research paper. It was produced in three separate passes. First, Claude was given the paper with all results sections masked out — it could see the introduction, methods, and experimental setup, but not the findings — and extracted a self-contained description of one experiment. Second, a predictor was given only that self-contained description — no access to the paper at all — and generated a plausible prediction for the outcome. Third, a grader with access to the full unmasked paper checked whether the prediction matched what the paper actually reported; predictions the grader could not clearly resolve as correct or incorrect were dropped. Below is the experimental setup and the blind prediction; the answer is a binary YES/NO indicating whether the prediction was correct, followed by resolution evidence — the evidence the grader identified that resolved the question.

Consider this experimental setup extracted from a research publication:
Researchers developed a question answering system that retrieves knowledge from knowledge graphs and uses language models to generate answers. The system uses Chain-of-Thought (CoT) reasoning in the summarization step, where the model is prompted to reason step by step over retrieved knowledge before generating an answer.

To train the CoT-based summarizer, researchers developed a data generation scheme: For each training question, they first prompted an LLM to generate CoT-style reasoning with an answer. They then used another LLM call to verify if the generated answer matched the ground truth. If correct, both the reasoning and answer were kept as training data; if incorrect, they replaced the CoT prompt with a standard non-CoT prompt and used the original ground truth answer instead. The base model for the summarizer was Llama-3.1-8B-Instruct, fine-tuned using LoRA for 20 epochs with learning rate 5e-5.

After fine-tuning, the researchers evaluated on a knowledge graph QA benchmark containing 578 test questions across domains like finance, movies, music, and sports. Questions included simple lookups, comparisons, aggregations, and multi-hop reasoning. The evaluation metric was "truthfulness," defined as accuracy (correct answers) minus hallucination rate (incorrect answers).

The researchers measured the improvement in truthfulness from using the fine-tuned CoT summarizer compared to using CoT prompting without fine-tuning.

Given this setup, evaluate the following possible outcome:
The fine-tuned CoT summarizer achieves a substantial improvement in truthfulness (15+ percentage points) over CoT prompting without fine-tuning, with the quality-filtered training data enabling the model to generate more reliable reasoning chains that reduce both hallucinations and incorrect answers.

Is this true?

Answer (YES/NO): NO